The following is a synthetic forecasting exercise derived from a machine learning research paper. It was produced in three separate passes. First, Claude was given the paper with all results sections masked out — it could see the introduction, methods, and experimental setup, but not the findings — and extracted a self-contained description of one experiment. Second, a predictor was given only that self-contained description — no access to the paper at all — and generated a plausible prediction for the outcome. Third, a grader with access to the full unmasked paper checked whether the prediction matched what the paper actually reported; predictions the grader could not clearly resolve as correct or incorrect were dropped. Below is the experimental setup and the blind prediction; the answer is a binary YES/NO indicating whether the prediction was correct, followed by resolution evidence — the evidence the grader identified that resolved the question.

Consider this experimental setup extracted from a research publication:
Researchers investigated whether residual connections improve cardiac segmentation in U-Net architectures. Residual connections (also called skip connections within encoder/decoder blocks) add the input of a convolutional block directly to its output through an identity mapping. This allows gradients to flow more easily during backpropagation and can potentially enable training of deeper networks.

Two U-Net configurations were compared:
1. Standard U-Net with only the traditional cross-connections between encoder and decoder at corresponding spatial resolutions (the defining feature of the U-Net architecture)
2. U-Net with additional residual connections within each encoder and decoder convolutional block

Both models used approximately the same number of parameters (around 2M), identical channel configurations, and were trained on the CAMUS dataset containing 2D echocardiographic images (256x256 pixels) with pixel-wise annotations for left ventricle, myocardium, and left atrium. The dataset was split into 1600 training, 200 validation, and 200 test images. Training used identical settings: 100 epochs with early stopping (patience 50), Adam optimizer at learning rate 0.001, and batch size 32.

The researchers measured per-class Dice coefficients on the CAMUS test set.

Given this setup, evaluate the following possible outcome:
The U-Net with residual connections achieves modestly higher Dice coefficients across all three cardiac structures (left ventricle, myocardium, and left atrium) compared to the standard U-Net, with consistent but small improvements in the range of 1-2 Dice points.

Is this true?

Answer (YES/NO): NO